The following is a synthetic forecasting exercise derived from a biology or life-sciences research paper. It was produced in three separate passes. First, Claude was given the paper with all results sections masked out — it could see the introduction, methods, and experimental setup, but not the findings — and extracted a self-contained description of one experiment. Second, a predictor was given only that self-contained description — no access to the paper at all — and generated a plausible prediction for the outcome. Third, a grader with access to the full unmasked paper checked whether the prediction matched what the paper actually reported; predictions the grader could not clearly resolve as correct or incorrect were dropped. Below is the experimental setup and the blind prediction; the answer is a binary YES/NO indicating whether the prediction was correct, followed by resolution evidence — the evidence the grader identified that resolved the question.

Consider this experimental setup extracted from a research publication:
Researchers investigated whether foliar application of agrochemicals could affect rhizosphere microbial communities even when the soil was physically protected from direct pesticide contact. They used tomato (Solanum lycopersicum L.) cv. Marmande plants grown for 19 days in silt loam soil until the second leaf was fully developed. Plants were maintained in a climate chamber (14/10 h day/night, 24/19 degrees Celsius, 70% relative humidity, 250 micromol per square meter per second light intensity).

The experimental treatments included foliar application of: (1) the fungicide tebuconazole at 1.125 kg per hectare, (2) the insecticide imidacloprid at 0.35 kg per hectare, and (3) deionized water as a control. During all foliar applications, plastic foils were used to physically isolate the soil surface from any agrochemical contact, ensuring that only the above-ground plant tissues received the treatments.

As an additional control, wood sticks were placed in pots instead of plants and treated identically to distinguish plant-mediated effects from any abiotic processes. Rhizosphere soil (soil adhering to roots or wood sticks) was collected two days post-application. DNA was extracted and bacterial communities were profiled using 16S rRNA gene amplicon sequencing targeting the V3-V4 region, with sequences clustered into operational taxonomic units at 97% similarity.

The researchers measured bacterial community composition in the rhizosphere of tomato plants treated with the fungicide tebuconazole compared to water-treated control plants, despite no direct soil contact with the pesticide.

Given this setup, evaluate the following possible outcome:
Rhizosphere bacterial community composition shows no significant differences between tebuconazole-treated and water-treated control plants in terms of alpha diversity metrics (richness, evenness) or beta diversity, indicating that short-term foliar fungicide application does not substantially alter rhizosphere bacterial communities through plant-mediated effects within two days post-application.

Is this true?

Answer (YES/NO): NO